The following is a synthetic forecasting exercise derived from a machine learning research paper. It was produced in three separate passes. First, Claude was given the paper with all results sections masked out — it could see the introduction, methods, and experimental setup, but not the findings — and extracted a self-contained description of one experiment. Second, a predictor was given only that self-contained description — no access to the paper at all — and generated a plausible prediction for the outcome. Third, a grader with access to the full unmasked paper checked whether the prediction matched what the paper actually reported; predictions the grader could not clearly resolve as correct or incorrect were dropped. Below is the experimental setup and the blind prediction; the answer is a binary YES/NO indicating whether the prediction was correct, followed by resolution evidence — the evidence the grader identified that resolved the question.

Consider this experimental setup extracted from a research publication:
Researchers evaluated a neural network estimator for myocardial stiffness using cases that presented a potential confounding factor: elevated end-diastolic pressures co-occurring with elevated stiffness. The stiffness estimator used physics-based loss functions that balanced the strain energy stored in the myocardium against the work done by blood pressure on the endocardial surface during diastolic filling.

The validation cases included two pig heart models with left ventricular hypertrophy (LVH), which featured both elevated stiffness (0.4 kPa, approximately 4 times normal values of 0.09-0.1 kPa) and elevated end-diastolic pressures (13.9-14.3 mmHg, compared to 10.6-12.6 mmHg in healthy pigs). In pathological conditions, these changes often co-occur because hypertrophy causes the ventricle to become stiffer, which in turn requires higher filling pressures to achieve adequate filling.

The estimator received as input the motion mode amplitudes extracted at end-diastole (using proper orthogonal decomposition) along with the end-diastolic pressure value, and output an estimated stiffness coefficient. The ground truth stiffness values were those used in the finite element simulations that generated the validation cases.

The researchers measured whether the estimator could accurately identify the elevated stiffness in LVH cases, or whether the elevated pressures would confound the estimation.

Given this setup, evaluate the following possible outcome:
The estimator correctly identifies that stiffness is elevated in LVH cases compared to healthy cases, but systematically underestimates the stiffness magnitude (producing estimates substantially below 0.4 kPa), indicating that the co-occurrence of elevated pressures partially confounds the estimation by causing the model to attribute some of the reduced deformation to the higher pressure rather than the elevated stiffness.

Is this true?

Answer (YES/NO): NO